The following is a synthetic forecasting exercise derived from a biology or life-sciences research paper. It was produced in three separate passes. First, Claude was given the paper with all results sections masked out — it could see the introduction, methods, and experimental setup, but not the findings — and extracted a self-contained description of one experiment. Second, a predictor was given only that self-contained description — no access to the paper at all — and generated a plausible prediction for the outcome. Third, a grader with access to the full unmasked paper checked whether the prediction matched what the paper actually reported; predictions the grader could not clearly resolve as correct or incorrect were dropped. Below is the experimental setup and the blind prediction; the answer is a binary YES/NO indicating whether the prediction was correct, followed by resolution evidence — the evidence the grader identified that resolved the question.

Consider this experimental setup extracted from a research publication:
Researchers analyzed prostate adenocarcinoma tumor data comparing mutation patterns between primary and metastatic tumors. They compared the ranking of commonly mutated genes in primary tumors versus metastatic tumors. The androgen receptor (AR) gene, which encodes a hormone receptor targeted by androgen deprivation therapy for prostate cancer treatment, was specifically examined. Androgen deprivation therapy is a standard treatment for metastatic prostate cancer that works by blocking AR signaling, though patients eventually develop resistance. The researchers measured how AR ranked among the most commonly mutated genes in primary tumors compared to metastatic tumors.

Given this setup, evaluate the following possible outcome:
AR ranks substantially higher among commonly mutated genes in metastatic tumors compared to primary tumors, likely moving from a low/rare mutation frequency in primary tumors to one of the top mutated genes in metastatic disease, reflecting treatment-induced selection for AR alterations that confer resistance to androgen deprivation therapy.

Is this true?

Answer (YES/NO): YES